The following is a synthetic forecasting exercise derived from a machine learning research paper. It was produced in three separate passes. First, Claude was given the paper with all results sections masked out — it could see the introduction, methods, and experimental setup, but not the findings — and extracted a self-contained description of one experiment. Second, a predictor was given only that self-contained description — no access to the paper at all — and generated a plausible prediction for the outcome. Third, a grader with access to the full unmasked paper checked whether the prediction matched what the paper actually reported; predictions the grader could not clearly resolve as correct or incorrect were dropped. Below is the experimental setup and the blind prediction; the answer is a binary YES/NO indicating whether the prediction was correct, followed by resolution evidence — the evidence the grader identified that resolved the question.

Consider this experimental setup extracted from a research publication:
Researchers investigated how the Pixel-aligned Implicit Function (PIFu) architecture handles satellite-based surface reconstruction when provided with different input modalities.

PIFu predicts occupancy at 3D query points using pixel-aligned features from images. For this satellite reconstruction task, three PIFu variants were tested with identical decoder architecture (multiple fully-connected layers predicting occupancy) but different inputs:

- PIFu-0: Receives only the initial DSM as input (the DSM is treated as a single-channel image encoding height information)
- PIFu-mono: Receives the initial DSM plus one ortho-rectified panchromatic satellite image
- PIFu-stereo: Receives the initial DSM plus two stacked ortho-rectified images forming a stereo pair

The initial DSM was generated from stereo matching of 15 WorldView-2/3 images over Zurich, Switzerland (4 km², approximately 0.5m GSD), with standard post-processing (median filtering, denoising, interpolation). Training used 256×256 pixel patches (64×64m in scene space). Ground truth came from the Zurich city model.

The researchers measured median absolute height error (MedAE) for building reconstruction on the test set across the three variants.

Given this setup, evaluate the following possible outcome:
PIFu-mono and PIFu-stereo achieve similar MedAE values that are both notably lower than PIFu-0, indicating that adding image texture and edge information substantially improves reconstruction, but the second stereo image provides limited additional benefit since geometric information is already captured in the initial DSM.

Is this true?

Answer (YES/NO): NO